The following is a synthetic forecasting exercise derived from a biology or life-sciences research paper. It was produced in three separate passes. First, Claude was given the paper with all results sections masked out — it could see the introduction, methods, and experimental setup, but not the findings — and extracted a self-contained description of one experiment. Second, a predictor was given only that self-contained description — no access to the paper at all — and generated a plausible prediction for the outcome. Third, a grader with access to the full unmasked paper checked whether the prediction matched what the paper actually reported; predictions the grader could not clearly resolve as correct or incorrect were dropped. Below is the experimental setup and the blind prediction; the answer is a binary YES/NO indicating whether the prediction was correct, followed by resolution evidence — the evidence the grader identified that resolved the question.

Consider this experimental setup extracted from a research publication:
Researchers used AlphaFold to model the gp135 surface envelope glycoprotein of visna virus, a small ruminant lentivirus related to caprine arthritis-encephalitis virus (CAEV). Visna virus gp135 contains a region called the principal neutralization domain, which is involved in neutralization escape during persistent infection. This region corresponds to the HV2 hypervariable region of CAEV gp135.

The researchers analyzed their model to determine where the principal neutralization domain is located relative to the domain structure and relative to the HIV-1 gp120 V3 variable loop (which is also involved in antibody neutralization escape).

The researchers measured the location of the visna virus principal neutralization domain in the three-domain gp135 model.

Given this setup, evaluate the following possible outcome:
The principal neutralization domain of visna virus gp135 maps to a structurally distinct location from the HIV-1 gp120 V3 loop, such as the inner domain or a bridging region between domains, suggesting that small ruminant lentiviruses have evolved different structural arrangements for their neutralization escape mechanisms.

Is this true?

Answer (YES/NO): NO